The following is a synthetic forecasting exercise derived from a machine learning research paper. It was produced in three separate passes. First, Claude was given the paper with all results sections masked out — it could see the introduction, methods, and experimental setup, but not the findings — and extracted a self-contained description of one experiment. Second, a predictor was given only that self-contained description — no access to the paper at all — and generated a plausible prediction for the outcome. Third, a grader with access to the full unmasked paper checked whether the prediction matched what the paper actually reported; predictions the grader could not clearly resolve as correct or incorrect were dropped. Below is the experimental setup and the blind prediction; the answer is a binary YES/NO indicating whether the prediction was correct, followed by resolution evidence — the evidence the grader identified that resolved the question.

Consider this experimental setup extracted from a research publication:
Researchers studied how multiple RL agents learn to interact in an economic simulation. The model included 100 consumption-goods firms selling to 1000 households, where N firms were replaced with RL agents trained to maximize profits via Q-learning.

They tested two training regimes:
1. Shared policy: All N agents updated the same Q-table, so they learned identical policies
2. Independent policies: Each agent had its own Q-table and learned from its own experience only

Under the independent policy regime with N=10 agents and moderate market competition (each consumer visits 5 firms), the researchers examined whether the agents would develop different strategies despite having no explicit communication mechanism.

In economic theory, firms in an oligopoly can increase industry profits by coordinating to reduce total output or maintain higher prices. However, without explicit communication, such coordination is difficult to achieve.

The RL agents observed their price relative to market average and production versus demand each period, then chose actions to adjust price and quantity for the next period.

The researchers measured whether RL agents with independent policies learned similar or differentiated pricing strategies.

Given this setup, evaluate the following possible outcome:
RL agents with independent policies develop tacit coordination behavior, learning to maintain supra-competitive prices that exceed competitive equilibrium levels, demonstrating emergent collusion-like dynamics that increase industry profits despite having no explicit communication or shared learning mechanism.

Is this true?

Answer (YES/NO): NO